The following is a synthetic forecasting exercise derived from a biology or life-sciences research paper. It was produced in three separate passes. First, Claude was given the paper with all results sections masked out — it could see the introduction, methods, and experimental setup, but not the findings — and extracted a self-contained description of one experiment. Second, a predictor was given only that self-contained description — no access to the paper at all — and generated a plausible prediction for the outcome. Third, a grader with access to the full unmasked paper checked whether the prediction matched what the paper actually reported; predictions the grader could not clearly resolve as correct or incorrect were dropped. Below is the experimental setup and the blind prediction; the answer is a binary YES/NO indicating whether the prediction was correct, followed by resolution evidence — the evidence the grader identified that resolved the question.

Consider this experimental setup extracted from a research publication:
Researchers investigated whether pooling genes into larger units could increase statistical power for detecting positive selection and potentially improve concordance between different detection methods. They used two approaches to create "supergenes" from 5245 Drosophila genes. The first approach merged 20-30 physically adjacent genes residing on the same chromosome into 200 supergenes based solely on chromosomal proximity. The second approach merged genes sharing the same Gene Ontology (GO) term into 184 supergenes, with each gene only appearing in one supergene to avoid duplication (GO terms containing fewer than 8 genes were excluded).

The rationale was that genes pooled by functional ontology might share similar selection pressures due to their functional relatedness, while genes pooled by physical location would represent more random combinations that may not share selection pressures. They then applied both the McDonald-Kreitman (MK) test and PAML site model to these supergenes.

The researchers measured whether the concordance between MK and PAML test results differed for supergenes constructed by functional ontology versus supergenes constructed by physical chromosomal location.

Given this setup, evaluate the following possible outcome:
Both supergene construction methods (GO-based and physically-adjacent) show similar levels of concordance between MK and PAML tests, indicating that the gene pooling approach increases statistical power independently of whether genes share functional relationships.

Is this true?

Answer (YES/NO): YES